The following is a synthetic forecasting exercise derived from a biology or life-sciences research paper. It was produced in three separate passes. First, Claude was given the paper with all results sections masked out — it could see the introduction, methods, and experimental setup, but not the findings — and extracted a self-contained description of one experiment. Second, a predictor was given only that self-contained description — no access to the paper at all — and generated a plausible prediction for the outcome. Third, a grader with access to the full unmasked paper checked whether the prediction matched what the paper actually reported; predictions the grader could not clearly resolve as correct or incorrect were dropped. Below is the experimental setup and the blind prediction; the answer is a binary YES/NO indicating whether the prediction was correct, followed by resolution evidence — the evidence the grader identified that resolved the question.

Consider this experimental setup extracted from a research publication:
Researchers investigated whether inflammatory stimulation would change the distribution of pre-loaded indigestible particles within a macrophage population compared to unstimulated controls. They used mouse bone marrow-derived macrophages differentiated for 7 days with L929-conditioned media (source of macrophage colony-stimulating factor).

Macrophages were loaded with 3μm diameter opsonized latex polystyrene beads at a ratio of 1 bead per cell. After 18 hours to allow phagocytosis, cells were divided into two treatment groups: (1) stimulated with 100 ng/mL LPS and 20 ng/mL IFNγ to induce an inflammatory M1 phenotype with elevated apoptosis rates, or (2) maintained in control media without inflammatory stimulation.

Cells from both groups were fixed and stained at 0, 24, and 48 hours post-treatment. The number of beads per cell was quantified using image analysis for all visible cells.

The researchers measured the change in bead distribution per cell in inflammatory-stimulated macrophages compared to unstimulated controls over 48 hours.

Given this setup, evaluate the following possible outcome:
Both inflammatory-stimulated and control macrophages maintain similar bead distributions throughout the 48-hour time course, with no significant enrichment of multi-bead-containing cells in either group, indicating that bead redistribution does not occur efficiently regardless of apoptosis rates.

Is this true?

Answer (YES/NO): NO